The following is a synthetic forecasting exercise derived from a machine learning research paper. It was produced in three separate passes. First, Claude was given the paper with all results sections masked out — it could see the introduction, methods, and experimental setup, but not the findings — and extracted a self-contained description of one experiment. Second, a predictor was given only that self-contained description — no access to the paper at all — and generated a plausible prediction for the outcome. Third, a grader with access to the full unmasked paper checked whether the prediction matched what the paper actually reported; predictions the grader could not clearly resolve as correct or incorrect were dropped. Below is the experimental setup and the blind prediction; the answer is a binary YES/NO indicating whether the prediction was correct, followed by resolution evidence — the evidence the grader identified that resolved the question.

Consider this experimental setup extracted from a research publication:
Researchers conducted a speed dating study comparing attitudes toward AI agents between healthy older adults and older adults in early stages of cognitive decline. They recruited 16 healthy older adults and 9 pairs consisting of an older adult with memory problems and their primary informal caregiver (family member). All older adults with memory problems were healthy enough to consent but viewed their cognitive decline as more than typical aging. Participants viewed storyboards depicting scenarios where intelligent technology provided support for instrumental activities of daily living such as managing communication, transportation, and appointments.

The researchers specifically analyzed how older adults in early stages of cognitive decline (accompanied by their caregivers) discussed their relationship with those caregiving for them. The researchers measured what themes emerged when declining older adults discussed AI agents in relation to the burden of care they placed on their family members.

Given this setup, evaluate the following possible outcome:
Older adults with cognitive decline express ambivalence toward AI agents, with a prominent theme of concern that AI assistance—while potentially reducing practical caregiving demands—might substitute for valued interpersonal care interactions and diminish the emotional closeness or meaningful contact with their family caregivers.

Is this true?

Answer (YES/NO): NO